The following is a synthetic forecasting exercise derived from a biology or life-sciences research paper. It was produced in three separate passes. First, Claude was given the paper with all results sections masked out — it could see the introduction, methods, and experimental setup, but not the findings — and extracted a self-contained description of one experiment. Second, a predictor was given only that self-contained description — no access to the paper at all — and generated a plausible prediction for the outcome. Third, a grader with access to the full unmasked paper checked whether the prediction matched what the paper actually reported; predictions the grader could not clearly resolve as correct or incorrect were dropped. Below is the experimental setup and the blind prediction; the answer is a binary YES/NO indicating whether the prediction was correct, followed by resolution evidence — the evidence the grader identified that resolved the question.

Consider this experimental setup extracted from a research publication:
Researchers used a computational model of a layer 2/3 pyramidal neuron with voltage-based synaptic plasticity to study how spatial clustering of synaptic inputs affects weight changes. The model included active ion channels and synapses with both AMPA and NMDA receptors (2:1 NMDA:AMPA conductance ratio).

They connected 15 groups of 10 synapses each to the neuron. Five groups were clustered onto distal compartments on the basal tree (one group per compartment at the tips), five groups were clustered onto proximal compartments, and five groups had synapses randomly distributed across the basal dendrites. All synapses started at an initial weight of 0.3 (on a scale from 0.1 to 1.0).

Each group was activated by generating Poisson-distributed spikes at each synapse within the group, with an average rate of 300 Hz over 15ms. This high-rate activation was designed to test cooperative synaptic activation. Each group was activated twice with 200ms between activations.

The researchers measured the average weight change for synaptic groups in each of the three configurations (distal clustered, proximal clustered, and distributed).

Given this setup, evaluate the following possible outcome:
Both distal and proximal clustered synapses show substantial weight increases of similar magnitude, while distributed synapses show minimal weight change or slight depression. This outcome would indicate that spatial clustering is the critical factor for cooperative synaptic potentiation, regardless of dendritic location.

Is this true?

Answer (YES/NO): NO